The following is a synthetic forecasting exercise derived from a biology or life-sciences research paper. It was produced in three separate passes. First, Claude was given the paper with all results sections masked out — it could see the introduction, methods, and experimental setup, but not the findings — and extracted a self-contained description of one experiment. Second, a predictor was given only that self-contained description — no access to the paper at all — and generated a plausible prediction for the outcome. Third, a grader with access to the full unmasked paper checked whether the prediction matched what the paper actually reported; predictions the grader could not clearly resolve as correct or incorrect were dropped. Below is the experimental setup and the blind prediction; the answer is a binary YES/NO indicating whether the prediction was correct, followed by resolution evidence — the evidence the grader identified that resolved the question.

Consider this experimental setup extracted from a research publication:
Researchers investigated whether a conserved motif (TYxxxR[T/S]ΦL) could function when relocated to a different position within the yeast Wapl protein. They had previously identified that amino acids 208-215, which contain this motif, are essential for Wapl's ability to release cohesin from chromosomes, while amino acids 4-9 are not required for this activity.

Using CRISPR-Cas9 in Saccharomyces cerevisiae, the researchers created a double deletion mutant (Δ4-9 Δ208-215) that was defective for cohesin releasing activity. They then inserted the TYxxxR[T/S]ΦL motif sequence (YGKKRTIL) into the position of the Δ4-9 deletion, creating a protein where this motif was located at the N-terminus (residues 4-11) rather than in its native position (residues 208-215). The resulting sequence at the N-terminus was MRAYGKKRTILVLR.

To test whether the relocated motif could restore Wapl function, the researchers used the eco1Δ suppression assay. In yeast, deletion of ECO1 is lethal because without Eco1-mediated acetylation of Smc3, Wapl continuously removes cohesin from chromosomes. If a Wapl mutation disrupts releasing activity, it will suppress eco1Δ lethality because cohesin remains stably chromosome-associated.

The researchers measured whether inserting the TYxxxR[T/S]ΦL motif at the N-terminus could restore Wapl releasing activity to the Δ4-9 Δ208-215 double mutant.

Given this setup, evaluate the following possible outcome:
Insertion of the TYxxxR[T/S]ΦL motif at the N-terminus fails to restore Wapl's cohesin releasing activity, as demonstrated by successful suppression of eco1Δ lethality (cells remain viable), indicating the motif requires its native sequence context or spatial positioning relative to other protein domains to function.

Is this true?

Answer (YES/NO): YES